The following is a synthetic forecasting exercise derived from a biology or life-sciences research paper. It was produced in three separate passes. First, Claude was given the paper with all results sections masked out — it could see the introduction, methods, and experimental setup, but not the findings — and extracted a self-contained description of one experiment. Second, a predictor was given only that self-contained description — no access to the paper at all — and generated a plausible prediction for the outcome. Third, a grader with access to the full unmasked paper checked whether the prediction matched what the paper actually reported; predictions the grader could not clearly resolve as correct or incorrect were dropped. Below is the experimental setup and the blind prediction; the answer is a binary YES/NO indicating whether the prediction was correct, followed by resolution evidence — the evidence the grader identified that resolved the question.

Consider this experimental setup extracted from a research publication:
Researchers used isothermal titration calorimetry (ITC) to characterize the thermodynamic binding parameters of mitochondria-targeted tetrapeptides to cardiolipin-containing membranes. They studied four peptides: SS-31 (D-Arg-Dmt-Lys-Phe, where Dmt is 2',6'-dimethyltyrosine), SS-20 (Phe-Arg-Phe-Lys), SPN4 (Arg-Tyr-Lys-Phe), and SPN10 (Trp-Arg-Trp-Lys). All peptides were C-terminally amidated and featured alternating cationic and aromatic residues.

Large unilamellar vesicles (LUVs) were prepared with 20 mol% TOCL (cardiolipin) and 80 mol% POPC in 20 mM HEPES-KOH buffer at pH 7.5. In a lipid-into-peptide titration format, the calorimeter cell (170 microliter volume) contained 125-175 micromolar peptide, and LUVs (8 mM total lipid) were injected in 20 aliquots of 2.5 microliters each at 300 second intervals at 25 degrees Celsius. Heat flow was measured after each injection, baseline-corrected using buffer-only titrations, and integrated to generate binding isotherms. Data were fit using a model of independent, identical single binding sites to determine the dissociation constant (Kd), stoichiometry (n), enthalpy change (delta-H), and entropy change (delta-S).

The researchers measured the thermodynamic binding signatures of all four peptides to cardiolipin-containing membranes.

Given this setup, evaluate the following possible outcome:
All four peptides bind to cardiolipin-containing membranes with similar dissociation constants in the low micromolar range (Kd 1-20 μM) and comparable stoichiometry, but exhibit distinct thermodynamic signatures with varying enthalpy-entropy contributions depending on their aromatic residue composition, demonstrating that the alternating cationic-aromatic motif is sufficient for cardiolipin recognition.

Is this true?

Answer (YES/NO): NO